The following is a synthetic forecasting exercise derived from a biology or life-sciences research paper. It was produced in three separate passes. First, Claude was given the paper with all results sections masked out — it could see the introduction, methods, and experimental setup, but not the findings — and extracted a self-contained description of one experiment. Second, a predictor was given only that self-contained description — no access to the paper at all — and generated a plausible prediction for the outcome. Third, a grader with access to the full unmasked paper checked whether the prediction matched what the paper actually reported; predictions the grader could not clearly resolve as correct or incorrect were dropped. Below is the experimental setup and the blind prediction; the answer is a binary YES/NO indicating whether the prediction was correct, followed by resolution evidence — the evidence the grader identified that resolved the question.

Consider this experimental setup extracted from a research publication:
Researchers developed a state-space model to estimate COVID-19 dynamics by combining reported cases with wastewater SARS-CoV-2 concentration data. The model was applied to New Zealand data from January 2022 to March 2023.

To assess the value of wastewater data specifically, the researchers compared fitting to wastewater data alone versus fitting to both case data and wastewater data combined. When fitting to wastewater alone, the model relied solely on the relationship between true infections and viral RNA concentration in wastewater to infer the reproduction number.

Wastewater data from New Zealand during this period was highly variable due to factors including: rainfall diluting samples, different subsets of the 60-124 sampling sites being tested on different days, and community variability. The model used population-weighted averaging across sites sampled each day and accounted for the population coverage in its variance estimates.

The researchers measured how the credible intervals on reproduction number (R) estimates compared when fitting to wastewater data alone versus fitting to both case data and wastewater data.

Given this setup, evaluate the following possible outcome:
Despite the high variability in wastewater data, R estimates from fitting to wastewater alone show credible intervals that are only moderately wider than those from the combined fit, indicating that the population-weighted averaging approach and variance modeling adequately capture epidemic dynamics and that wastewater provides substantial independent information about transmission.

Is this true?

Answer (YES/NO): NO